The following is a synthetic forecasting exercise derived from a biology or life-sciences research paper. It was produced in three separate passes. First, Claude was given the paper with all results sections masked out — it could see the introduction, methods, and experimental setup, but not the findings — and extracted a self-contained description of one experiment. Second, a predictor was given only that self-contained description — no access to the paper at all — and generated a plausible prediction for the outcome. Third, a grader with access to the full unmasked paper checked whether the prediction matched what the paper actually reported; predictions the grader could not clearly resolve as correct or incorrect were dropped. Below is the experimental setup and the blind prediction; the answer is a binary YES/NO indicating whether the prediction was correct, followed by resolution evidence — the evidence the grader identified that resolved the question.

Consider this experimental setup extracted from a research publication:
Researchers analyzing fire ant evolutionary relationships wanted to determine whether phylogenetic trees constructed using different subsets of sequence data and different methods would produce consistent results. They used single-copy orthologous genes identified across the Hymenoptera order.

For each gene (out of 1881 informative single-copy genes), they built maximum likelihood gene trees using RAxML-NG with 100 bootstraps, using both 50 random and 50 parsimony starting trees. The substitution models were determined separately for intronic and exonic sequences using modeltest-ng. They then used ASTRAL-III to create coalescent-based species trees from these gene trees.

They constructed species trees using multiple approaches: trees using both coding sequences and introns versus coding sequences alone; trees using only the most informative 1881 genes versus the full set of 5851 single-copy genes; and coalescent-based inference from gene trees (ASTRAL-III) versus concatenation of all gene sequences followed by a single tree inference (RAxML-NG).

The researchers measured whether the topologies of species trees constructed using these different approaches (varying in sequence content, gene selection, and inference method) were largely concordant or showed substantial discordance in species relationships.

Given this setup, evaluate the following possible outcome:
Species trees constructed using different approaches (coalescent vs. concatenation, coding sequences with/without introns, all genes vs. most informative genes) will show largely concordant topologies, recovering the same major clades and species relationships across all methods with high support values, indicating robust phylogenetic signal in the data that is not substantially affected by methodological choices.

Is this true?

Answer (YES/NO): YES